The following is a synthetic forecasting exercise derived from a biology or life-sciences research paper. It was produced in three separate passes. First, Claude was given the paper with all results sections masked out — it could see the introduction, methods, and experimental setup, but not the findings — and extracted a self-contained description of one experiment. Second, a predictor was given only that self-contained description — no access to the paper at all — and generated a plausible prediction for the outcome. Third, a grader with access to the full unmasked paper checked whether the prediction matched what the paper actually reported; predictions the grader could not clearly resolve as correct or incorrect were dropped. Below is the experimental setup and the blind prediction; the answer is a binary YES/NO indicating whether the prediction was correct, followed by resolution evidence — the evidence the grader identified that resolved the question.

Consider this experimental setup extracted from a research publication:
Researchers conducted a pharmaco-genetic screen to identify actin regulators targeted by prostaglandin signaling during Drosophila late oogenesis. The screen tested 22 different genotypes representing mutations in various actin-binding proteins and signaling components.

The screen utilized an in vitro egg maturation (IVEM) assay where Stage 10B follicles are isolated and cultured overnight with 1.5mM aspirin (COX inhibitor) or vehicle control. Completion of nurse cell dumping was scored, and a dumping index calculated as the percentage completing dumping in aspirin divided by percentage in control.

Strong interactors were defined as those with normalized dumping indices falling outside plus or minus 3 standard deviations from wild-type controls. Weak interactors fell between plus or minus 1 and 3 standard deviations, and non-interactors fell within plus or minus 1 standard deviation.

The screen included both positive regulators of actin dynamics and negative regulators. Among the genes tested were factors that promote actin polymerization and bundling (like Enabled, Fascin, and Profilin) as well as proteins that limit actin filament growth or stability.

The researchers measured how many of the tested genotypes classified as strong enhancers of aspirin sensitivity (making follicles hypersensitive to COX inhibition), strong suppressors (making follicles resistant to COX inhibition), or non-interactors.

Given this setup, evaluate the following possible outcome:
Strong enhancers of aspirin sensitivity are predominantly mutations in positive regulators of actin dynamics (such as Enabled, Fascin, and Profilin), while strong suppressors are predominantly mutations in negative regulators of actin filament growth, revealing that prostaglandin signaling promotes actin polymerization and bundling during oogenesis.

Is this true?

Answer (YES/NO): NO